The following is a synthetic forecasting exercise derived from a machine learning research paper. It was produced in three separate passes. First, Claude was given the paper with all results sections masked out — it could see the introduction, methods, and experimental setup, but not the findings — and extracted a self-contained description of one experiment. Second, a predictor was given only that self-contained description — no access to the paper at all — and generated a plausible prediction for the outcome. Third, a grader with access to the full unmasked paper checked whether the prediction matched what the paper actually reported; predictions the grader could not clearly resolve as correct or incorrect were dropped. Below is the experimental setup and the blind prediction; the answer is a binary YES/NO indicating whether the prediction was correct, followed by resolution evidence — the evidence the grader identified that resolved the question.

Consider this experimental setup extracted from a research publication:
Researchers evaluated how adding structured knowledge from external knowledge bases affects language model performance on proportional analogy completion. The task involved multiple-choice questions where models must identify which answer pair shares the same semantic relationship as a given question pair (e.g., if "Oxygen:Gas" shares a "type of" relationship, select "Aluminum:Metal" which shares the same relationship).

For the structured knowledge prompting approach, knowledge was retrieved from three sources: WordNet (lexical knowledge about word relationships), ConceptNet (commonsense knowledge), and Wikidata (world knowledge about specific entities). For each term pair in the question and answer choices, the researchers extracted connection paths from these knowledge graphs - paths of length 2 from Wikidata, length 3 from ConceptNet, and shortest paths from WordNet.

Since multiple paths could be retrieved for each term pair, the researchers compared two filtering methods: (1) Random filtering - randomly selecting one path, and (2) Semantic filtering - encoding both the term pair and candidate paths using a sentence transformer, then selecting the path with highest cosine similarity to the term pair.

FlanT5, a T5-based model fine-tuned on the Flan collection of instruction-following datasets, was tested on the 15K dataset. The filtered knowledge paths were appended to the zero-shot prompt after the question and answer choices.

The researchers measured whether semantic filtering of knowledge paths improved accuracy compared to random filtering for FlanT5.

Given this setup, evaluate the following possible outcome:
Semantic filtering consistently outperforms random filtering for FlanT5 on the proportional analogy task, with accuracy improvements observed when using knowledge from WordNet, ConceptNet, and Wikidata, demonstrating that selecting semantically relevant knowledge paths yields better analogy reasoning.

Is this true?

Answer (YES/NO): NO